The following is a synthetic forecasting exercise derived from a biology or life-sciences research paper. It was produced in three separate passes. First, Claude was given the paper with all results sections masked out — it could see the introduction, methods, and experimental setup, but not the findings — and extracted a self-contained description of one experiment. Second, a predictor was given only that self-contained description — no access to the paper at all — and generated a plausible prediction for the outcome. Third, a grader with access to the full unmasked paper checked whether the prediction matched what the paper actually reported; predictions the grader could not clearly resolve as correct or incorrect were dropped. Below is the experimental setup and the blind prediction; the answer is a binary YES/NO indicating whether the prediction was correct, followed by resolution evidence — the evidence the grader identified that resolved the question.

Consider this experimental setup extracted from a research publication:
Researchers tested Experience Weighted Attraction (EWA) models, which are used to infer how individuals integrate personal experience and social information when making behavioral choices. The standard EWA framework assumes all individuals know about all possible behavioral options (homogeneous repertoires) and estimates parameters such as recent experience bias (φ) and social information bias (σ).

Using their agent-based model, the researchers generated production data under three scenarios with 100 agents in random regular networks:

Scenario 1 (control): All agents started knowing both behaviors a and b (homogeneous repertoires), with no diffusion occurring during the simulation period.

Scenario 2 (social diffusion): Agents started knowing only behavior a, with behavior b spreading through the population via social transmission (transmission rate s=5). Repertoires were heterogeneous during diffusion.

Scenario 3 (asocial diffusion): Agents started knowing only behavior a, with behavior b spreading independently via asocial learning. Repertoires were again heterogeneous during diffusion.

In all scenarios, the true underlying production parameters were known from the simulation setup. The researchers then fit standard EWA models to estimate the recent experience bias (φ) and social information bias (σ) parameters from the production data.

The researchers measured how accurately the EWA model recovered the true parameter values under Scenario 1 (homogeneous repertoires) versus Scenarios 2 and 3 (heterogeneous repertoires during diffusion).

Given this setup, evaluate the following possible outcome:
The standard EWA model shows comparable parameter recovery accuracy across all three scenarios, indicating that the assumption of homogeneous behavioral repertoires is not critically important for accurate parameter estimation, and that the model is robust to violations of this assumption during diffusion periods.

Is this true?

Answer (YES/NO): NO